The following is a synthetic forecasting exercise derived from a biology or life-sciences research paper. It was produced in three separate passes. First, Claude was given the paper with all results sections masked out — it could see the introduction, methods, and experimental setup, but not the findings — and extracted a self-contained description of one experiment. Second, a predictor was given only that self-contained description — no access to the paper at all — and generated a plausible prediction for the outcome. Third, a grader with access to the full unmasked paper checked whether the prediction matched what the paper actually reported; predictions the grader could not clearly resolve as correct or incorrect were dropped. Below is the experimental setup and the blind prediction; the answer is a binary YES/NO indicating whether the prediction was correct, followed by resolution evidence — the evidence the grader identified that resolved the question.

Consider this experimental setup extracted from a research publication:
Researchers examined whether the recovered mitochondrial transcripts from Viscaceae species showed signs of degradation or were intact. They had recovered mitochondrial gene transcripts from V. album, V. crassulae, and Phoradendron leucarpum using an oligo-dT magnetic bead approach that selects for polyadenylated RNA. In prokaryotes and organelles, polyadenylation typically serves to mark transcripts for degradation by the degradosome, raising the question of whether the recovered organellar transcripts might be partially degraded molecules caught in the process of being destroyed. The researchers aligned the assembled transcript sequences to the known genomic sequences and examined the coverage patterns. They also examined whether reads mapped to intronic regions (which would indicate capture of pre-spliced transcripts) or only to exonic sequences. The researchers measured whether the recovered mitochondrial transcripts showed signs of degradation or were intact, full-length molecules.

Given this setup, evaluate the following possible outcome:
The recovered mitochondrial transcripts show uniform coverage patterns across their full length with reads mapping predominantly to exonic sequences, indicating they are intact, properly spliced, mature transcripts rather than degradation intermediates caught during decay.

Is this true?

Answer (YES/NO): NO